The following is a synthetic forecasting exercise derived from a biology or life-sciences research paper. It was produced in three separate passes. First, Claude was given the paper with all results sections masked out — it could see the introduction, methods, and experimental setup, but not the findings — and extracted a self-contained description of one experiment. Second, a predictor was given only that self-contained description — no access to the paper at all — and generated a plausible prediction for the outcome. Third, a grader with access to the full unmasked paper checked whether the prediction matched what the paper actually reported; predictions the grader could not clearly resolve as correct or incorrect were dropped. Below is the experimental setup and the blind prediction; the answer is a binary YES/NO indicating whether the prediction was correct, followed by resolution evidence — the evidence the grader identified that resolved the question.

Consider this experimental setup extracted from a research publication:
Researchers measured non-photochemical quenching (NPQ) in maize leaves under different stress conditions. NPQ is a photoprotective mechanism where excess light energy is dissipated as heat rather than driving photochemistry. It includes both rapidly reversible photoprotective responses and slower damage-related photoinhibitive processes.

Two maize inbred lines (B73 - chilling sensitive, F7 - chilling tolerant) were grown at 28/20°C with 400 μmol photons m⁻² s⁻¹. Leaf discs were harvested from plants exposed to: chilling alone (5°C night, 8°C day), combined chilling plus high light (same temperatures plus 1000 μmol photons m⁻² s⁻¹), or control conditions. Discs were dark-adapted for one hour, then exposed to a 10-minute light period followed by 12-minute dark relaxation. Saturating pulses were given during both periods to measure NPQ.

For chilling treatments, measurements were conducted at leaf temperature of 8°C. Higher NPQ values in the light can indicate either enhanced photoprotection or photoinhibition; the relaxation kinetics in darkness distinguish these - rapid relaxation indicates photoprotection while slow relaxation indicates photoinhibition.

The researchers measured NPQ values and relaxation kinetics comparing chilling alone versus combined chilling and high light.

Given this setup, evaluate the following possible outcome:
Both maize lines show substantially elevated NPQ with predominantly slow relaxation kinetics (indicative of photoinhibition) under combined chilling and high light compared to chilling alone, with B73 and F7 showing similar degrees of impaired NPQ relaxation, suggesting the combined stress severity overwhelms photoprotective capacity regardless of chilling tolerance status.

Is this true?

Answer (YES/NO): NO